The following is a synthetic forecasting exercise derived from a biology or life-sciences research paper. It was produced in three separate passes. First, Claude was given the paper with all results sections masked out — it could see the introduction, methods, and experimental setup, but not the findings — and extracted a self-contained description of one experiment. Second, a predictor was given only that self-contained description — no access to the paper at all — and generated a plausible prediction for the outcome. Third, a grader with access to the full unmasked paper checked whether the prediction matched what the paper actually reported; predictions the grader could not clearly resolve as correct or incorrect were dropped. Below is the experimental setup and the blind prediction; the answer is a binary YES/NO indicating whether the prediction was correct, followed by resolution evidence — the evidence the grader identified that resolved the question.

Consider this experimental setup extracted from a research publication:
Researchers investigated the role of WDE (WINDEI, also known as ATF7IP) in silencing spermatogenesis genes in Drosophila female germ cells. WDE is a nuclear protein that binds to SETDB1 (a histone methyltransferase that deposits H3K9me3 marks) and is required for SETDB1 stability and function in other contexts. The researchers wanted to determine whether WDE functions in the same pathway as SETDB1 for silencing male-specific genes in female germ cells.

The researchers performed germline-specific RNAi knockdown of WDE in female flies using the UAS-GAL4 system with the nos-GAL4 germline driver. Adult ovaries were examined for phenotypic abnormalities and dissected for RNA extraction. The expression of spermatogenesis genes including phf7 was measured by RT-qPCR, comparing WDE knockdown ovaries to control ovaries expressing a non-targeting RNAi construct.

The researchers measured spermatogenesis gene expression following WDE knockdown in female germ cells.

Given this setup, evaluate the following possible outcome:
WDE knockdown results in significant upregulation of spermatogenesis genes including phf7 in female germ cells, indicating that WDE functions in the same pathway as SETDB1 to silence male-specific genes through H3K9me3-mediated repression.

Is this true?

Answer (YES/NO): YES